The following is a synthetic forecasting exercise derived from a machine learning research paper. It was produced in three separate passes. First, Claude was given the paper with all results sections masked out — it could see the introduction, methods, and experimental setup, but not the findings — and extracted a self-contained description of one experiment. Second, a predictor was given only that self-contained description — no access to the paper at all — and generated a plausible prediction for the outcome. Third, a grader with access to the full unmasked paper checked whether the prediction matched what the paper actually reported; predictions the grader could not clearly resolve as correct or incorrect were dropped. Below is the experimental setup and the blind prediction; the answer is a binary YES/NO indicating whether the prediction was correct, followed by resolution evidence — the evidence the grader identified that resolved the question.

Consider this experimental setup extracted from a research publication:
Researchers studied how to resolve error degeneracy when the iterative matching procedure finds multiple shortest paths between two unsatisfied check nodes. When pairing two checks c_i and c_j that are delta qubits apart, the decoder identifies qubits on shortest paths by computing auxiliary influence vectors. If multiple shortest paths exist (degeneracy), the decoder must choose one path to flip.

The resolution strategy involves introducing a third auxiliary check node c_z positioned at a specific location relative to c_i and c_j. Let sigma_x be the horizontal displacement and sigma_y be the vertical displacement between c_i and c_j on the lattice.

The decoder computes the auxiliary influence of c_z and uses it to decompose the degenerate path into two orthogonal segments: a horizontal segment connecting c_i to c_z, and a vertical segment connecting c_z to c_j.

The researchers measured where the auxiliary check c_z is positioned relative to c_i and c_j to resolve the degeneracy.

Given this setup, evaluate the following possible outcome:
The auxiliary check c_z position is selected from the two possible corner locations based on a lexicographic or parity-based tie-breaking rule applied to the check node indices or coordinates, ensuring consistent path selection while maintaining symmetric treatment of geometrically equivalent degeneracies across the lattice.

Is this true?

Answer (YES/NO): NO